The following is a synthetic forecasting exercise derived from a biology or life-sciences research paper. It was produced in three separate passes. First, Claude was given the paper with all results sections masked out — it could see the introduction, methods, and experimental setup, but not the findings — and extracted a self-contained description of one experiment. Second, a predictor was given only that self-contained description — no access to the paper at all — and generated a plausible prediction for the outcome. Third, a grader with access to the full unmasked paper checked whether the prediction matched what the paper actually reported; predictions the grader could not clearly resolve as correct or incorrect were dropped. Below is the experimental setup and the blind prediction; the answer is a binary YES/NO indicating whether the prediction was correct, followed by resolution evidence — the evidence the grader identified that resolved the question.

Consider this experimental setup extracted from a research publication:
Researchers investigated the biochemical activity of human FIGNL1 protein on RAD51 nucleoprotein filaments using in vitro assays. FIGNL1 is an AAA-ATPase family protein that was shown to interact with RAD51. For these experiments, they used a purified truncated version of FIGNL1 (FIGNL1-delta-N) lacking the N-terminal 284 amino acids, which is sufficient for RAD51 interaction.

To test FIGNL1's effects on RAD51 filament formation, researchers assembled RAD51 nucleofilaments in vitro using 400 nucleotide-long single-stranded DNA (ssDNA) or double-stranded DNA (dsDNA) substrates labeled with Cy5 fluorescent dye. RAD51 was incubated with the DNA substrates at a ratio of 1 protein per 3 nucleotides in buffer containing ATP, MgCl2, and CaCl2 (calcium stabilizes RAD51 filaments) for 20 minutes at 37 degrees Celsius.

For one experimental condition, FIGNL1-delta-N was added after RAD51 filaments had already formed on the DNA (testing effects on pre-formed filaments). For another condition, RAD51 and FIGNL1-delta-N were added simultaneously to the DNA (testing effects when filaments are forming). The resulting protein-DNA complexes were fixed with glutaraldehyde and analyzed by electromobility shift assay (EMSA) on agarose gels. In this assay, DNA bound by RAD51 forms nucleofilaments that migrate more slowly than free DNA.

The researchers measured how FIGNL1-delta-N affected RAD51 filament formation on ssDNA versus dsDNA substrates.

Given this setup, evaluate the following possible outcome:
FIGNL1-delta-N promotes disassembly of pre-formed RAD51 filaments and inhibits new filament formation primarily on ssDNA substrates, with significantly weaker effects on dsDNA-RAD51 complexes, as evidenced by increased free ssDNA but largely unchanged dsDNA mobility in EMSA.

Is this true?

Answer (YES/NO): NO